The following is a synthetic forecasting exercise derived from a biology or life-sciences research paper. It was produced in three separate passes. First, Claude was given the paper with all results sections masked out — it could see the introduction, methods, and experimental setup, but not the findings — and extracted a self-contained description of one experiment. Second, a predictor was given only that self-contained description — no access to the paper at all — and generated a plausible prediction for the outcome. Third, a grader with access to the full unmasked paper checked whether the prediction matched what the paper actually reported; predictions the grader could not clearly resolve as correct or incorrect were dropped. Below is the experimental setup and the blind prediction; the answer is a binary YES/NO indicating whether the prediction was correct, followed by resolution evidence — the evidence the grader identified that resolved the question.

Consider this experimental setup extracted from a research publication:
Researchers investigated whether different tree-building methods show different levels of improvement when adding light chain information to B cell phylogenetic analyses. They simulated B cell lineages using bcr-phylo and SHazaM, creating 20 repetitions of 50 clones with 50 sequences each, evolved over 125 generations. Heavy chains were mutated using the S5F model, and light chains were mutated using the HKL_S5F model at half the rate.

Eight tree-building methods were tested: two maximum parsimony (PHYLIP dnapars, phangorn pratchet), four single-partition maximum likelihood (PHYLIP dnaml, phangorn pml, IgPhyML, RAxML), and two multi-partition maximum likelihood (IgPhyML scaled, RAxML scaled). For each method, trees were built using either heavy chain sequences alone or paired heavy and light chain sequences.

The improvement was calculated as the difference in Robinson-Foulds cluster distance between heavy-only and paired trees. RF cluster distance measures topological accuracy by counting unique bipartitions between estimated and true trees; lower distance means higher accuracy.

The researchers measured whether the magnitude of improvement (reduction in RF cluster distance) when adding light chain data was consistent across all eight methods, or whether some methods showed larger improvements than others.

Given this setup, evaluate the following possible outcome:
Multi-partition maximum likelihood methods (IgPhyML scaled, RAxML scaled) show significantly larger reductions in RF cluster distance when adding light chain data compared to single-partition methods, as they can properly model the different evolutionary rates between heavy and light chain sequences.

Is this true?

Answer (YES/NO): NO